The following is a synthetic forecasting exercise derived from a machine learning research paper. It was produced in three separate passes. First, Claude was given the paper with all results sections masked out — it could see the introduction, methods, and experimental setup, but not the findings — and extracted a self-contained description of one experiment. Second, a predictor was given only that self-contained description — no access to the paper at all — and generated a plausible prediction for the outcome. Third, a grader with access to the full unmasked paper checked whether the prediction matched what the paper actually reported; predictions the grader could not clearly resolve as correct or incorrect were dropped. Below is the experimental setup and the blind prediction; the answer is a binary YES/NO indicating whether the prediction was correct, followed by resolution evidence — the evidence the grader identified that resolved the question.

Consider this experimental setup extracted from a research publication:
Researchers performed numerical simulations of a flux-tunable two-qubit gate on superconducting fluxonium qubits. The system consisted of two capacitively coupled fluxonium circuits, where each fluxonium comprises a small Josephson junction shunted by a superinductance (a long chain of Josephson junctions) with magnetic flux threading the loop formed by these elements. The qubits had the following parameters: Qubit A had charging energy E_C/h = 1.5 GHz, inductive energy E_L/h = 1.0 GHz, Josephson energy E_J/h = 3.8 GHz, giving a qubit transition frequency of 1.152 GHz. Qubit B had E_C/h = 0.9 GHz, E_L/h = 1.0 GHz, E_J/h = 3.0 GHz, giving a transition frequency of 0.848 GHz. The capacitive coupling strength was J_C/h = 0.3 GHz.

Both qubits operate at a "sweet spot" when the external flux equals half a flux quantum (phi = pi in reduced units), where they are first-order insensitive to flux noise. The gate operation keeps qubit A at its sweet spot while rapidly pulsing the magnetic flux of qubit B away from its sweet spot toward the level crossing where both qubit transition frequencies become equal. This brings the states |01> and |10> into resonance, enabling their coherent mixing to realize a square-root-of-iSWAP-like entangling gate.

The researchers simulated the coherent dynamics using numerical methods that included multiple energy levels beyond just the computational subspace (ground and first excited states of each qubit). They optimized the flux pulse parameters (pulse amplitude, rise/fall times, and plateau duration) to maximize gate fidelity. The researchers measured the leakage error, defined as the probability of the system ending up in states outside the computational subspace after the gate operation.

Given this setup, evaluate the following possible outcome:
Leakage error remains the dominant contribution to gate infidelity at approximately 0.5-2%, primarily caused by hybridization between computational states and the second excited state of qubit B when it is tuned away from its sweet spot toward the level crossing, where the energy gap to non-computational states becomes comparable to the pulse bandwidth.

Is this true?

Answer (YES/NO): NO